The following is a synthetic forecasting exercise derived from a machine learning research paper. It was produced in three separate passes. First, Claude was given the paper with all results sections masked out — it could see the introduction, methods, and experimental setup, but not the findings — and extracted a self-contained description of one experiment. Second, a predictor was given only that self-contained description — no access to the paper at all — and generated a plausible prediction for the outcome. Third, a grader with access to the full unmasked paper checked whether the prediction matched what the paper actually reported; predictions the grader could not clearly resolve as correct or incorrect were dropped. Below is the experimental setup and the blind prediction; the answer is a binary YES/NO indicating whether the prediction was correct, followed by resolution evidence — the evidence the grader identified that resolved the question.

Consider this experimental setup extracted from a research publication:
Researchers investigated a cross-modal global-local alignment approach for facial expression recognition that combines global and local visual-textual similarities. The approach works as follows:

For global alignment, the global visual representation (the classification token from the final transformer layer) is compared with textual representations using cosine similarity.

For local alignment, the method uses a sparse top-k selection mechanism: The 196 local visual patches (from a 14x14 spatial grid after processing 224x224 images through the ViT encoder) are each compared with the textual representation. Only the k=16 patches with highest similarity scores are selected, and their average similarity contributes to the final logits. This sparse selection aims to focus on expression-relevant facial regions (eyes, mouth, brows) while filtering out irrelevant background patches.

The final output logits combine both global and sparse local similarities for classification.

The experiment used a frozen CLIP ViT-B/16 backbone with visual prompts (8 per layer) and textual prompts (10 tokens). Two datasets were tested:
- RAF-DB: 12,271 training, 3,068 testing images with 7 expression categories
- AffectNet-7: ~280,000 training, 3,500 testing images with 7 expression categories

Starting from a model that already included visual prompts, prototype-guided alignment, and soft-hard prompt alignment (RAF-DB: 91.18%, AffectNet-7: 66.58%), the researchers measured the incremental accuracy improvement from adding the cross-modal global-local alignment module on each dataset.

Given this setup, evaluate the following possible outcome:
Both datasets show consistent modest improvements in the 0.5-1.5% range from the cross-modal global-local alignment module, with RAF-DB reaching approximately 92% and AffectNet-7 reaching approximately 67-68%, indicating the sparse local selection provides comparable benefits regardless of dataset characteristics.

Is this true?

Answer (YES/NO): YES